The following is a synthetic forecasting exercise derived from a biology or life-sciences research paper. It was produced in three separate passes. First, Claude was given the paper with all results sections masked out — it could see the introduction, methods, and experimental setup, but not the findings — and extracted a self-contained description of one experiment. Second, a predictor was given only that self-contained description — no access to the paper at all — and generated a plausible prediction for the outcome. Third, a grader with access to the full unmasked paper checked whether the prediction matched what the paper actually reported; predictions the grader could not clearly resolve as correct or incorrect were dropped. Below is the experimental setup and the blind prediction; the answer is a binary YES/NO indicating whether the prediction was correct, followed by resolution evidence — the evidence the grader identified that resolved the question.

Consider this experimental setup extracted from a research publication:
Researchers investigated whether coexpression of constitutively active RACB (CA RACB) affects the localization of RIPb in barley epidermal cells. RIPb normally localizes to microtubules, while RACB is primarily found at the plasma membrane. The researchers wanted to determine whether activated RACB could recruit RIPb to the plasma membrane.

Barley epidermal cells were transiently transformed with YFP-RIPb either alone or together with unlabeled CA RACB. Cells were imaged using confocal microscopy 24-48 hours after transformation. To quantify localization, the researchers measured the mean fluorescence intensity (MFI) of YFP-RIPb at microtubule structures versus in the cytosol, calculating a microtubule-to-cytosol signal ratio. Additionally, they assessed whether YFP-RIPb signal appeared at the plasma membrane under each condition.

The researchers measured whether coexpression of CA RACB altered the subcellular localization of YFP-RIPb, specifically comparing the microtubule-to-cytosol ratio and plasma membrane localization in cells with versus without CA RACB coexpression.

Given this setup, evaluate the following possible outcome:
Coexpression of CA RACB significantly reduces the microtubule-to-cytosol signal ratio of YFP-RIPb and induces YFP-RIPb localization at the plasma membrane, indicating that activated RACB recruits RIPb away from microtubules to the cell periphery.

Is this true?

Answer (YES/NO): NO